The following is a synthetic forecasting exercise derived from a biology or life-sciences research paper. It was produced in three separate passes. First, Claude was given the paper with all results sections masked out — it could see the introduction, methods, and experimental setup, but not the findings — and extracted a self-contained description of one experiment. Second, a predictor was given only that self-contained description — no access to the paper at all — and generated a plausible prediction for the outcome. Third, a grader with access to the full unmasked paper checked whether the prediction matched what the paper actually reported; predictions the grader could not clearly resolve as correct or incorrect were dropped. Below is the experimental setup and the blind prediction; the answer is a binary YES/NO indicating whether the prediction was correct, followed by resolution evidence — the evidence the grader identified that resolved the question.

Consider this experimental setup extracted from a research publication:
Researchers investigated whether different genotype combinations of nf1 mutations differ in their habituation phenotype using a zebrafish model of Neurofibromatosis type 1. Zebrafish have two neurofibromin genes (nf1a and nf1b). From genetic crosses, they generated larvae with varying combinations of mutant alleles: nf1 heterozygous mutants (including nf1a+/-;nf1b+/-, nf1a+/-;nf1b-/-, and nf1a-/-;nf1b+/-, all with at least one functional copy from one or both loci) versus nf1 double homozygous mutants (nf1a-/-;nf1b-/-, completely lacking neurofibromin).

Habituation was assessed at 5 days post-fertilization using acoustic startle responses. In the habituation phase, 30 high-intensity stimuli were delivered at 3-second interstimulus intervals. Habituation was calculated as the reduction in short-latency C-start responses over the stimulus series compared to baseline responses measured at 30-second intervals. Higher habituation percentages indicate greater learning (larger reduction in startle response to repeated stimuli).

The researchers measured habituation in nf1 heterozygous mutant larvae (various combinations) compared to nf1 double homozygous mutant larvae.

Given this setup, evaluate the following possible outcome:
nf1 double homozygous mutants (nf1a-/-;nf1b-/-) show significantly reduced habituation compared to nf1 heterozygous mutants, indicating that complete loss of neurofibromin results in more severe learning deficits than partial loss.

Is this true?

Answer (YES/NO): YES